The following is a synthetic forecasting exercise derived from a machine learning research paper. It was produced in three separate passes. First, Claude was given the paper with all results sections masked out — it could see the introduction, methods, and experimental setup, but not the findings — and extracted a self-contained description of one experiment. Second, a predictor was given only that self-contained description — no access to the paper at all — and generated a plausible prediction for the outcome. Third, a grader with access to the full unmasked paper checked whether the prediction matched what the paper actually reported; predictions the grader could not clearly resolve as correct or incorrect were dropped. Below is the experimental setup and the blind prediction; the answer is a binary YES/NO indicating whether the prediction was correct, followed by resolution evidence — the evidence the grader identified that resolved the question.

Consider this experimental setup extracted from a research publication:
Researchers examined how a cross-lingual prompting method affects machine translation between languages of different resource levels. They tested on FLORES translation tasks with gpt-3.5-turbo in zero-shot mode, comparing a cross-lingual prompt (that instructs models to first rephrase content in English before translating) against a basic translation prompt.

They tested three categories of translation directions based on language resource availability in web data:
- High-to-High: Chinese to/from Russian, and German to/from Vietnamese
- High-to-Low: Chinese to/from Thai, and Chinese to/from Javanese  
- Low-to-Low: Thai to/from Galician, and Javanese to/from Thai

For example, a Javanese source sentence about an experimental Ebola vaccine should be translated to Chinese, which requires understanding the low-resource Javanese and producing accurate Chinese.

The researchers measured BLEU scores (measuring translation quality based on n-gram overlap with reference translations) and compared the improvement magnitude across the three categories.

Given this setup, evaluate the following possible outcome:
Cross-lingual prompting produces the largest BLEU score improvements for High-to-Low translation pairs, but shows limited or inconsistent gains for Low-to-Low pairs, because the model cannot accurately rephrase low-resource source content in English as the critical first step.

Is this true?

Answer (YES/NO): NO